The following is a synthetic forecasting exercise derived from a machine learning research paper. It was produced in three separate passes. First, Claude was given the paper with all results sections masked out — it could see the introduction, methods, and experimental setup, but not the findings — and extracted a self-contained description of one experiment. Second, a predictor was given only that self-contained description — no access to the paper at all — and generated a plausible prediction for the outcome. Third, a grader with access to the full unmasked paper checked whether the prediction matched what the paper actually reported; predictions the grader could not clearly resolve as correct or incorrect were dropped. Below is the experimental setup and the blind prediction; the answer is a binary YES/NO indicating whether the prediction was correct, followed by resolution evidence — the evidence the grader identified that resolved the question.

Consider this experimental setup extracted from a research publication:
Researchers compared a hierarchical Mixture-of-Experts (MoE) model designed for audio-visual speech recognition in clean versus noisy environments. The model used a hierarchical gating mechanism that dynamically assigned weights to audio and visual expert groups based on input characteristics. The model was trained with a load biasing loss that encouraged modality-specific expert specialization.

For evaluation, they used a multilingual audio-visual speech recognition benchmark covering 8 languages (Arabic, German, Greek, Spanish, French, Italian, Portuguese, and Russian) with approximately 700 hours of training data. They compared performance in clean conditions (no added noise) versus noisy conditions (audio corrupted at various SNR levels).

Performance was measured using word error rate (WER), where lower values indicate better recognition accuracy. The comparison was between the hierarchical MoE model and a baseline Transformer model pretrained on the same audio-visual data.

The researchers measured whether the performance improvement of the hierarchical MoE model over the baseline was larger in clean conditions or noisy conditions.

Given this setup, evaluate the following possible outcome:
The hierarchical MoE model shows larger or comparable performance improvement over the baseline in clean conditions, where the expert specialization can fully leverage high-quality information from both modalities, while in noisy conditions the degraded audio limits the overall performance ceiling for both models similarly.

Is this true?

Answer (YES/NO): NO